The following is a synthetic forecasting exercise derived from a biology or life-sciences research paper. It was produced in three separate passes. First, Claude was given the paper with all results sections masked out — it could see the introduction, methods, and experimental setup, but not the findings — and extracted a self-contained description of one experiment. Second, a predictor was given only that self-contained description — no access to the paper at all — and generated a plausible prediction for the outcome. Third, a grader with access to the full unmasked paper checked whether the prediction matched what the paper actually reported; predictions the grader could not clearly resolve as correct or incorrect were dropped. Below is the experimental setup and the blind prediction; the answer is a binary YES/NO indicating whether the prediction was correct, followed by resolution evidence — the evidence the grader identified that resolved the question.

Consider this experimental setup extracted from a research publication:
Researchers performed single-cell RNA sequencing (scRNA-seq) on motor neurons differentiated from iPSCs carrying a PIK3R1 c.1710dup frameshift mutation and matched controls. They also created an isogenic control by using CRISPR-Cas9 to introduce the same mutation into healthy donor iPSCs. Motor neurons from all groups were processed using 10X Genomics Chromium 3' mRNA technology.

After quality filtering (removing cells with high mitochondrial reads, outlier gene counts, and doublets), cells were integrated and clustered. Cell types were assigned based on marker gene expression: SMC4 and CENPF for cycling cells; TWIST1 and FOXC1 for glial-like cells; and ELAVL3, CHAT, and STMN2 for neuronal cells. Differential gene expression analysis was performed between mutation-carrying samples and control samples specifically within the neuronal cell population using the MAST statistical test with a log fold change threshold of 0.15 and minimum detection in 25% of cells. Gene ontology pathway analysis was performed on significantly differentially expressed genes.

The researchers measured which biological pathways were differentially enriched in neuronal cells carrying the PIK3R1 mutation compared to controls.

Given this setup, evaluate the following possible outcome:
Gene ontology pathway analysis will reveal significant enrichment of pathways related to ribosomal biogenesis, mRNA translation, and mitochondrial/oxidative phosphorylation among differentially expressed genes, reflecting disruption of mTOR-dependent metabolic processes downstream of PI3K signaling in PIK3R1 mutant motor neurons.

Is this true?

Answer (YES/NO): NO